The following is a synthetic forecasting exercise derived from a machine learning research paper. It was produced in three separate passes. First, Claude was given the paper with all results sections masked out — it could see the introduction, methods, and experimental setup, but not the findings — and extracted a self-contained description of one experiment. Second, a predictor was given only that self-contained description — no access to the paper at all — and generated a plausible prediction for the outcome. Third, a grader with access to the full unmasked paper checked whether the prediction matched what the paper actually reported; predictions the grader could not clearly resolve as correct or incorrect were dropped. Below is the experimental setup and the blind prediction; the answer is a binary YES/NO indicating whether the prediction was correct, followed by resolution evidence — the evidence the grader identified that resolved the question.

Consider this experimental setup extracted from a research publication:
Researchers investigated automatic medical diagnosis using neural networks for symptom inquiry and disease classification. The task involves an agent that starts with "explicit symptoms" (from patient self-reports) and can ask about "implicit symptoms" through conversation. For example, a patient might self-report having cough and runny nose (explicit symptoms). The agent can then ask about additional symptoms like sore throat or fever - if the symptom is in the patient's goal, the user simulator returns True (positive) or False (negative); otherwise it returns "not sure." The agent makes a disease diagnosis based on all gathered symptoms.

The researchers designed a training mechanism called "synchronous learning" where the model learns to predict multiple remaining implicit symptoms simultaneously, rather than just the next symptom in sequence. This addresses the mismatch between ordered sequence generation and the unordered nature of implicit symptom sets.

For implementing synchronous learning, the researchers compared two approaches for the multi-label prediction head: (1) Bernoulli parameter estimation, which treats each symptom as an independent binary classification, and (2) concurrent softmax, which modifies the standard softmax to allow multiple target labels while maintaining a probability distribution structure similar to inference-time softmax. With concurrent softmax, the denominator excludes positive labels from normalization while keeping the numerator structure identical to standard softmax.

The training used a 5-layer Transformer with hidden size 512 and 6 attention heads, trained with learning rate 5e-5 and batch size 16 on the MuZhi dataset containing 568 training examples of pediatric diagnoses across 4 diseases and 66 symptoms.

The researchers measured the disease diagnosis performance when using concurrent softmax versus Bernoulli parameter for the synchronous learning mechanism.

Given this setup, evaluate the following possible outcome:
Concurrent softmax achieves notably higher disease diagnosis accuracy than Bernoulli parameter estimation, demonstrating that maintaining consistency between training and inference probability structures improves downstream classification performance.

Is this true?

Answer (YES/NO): YES